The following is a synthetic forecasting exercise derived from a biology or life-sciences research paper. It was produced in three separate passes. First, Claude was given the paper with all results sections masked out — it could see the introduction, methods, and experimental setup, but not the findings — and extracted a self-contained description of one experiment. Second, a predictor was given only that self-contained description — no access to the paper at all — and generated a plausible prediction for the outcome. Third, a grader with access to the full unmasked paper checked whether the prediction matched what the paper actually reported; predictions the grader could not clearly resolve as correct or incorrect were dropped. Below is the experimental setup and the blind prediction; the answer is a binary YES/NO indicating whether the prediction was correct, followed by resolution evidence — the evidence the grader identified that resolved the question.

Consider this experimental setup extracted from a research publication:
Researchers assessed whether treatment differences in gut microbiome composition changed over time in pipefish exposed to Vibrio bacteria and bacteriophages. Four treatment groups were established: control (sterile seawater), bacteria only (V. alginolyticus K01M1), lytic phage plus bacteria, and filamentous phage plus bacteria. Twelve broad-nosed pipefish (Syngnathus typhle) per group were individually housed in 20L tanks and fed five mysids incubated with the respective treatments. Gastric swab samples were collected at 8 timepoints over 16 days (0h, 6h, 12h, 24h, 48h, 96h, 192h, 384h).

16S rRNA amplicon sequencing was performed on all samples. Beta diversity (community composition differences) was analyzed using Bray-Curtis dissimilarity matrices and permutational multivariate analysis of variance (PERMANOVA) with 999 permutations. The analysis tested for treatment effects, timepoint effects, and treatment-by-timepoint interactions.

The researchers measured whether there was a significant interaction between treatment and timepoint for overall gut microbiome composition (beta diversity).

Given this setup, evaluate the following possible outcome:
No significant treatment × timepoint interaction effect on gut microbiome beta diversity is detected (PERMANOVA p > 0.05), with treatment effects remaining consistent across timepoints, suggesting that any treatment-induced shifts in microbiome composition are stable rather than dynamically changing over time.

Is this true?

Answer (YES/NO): YES